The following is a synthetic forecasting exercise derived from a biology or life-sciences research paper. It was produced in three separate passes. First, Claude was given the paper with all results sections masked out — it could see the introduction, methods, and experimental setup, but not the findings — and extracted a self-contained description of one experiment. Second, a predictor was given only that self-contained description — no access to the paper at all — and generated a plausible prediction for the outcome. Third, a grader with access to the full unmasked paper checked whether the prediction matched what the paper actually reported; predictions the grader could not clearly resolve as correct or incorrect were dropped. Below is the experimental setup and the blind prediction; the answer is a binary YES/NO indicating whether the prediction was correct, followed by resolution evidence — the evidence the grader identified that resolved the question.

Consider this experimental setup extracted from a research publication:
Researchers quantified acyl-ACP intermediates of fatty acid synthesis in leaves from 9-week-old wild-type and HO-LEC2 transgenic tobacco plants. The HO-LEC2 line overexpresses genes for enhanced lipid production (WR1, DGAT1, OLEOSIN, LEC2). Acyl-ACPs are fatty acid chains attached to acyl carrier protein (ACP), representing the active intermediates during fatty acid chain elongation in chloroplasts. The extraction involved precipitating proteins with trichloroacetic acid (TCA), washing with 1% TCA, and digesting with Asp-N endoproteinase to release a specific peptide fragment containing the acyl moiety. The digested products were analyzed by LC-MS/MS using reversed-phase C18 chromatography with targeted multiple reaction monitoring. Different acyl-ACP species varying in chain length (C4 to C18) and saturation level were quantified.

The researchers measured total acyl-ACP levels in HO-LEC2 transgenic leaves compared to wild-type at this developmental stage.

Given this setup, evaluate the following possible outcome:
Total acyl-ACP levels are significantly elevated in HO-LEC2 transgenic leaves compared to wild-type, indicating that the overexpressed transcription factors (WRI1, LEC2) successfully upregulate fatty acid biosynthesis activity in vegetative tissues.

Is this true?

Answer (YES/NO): YES